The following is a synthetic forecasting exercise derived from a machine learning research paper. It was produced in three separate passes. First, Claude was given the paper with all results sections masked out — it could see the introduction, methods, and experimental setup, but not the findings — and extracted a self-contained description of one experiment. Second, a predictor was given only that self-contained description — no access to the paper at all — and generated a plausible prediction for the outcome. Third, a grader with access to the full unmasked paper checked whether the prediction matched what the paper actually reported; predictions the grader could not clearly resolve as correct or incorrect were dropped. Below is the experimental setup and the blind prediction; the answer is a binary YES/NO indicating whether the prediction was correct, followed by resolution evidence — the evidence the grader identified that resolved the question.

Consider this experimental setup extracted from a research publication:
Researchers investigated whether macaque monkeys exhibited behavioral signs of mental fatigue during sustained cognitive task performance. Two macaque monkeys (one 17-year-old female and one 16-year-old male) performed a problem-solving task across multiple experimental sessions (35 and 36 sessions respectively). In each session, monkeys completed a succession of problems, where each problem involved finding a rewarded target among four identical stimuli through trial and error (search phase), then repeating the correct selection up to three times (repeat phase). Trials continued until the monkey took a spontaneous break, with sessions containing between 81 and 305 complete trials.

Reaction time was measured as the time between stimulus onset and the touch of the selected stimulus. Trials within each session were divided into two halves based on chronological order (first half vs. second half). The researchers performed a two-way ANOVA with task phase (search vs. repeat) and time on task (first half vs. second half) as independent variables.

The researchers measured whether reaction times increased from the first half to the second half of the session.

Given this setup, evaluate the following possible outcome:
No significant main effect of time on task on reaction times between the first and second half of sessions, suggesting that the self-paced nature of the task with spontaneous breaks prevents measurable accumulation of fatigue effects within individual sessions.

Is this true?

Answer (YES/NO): NO